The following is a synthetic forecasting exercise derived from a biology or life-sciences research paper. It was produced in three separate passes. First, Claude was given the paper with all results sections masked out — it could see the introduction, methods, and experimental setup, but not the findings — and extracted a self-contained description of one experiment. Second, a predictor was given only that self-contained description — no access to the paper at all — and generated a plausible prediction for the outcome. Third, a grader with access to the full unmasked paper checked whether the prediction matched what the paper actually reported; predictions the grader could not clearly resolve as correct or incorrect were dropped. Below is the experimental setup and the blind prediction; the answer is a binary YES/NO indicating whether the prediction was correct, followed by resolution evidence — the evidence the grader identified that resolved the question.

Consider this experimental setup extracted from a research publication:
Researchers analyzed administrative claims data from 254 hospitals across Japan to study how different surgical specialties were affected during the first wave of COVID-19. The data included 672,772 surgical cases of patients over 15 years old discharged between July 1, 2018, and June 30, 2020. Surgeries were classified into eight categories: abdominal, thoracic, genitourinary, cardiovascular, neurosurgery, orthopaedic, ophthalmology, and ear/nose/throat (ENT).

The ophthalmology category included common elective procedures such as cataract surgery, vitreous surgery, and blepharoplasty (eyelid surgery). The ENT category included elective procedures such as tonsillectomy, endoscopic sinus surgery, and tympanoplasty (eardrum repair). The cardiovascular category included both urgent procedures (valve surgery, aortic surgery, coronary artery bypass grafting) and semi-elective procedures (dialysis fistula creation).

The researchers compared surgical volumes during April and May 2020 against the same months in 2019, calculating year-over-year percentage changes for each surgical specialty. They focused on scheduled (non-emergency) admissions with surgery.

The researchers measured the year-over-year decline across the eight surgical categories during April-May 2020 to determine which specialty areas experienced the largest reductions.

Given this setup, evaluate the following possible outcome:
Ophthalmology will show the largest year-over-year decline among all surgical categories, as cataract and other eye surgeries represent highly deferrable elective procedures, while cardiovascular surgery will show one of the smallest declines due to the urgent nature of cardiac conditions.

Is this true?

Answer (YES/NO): NO